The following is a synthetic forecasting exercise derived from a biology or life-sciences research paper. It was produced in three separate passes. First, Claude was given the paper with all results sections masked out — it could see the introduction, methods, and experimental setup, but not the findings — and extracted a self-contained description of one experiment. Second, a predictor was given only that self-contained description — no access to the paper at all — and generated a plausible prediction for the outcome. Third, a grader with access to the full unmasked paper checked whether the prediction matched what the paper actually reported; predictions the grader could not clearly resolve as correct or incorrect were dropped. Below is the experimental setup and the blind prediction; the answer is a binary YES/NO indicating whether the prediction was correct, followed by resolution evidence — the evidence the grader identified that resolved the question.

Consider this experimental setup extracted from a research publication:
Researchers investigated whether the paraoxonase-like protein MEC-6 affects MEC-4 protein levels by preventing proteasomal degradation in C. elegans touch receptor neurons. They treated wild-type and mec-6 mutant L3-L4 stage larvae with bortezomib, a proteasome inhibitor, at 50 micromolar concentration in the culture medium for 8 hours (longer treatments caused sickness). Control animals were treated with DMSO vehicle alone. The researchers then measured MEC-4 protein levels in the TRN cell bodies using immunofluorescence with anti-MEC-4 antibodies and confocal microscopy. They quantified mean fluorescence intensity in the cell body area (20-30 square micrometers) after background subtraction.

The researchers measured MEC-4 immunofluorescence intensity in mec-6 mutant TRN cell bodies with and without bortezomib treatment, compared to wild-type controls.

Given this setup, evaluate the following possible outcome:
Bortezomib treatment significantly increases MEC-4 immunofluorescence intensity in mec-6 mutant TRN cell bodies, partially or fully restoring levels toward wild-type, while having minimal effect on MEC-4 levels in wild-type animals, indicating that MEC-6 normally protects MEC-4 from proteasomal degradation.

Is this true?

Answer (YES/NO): YES